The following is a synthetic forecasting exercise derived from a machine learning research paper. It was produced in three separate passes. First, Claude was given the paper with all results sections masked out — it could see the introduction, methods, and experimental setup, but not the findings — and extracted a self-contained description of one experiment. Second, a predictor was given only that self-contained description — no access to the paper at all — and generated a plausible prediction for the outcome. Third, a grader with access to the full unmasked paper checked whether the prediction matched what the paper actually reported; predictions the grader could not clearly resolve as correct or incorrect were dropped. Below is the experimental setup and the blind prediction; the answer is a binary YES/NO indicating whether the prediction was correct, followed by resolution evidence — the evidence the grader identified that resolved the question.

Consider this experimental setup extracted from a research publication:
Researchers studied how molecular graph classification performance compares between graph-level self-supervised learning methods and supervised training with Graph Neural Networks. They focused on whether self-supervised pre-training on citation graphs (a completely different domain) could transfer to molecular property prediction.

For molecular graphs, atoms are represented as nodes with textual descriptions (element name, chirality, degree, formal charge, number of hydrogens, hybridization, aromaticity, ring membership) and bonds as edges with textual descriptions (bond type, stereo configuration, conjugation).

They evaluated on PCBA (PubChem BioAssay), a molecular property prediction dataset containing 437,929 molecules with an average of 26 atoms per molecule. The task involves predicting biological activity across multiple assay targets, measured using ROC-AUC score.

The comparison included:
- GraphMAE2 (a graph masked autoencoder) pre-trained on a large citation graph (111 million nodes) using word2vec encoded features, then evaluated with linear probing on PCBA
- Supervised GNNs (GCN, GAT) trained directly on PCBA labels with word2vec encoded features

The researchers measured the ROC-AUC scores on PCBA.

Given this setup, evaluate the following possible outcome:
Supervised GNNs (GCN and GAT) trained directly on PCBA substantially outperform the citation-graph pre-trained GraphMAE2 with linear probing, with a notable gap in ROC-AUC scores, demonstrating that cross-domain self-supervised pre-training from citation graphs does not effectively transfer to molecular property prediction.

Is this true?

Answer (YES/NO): YES